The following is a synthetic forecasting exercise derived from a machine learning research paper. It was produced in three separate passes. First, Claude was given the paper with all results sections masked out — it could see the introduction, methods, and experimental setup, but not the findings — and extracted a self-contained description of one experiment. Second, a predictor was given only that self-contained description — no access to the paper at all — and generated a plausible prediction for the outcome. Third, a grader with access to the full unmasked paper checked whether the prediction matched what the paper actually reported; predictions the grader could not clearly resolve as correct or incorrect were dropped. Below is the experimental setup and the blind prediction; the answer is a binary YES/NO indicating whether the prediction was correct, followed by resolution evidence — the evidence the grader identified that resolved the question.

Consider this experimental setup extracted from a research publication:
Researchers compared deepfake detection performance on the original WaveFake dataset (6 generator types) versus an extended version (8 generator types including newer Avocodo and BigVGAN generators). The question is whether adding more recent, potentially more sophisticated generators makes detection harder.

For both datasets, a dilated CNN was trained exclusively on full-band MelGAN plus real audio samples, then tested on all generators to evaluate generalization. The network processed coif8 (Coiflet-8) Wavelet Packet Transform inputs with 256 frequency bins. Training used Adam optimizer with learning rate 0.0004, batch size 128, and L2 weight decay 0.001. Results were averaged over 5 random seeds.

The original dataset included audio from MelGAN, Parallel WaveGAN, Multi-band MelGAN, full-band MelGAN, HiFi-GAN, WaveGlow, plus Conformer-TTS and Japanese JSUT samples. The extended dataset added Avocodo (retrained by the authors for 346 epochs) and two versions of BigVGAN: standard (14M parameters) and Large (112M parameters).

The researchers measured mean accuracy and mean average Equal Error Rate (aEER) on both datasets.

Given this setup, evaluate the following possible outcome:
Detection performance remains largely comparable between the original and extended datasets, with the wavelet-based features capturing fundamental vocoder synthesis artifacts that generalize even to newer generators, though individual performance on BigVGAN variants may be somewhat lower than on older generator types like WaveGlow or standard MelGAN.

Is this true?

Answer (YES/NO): YES